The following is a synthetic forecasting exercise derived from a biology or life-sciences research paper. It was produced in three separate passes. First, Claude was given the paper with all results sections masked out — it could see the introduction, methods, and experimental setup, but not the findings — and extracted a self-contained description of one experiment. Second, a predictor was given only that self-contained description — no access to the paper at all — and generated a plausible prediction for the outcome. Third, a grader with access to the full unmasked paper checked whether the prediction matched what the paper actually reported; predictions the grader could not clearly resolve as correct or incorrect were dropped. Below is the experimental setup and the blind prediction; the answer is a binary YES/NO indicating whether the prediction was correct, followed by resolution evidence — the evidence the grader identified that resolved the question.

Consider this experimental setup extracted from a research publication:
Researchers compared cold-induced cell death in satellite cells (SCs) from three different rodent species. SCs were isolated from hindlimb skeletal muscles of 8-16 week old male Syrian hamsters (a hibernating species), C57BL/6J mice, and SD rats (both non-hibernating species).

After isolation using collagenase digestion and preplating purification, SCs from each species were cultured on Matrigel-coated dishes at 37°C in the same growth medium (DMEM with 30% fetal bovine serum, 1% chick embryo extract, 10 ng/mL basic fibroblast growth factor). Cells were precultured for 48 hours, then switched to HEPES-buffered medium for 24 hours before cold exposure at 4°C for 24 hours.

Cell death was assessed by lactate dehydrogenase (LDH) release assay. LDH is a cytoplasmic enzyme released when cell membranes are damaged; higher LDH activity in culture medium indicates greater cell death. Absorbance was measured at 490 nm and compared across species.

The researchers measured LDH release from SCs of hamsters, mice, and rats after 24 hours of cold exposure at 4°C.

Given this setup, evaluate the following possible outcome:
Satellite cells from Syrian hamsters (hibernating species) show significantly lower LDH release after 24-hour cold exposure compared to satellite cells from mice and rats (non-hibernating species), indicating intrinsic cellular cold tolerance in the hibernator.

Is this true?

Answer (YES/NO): YES